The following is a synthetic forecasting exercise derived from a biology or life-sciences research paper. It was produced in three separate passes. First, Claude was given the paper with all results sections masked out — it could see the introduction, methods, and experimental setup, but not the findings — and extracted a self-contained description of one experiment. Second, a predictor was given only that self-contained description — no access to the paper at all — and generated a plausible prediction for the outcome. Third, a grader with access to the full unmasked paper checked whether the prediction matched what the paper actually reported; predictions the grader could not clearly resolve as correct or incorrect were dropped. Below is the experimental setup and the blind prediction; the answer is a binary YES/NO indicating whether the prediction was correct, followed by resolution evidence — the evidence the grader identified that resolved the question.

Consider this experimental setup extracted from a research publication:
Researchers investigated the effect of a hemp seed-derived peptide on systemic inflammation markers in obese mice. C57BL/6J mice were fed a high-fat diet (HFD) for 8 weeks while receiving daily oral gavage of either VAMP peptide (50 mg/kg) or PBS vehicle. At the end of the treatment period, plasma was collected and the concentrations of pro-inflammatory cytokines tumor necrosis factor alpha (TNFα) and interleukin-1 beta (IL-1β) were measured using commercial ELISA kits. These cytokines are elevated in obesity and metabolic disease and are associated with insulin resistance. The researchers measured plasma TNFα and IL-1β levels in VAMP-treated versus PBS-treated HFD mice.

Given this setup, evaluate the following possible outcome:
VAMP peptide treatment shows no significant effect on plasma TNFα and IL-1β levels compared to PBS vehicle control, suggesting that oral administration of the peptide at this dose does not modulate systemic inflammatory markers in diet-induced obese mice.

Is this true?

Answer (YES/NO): NO